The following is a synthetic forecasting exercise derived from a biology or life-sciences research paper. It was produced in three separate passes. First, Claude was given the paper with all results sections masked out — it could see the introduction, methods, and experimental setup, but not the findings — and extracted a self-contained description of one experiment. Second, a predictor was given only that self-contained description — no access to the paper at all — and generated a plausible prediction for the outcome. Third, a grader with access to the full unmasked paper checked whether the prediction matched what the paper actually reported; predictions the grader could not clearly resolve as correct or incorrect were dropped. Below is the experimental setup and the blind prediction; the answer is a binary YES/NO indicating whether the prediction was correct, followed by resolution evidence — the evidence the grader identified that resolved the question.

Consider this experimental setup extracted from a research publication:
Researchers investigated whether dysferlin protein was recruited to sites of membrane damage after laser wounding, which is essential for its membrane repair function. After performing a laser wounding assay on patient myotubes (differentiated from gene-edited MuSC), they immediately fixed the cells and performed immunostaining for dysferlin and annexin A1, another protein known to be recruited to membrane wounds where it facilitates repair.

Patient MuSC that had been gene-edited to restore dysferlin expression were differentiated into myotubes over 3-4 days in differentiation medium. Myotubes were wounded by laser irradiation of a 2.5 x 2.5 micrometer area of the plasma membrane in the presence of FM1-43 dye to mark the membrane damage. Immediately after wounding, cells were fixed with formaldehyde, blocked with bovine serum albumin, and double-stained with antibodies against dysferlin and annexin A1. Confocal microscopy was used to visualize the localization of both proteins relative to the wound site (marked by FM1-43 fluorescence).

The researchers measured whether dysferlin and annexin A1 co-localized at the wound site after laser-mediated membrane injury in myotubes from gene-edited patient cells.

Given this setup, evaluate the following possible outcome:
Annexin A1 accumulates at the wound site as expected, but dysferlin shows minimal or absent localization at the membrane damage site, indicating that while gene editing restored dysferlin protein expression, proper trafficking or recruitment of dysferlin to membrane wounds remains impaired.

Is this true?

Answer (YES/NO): NO